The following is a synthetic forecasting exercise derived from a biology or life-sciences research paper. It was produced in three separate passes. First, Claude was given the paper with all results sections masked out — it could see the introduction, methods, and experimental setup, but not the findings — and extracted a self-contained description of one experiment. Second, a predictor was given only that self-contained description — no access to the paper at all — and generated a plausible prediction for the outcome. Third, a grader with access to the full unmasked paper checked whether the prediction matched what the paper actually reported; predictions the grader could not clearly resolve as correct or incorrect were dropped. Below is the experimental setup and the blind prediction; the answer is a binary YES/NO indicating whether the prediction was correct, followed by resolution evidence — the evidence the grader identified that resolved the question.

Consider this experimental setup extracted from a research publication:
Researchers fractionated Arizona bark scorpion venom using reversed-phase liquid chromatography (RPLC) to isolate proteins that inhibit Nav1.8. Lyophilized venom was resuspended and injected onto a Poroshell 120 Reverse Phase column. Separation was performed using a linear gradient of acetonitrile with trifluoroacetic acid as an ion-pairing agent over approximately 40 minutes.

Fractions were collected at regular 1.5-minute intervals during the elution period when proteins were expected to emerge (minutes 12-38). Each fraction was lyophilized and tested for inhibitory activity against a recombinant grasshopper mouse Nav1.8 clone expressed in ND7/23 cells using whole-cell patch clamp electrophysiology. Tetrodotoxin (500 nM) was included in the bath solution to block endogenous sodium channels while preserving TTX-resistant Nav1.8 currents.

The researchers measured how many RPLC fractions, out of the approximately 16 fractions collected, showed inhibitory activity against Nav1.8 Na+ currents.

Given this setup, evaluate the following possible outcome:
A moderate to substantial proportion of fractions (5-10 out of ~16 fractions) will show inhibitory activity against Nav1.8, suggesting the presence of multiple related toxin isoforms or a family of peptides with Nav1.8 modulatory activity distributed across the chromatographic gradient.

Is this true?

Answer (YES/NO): YES